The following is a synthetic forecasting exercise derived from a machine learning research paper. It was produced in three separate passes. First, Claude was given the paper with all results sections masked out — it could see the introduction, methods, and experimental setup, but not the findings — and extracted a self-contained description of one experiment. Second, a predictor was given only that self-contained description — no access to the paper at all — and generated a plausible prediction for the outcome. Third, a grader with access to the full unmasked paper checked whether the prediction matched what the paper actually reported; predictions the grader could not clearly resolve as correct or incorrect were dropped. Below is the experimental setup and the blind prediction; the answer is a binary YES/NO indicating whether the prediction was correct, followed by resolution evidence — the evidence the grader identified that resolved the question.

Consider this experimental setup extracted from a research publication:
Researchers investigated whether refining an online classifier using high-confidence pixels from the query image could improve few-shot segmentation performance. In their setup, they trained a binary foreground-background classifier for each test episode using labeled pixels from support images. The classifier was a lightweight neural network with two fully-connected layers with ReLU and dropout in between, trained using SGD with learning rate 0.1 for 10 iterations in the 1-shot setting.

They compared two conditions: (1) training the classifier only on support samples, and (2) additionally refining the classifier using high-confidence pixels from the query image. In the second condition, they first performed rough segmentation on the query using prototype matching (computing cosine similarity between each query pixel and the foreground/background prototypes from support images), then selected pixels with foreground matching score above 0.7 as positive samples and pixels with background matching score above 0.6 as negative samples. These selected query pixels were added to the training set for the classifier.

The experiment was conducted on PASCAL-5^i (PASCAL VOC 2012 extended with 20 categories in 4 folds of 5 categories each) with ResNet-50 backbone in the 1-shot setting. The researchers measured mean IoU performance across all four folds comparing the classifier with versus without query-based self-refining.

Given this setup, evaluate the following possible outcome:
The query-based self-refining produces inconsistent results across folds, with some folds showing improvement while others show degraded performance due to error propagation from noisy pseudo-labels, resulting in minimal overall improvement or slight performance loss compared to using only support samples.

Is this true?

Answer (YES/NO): NO